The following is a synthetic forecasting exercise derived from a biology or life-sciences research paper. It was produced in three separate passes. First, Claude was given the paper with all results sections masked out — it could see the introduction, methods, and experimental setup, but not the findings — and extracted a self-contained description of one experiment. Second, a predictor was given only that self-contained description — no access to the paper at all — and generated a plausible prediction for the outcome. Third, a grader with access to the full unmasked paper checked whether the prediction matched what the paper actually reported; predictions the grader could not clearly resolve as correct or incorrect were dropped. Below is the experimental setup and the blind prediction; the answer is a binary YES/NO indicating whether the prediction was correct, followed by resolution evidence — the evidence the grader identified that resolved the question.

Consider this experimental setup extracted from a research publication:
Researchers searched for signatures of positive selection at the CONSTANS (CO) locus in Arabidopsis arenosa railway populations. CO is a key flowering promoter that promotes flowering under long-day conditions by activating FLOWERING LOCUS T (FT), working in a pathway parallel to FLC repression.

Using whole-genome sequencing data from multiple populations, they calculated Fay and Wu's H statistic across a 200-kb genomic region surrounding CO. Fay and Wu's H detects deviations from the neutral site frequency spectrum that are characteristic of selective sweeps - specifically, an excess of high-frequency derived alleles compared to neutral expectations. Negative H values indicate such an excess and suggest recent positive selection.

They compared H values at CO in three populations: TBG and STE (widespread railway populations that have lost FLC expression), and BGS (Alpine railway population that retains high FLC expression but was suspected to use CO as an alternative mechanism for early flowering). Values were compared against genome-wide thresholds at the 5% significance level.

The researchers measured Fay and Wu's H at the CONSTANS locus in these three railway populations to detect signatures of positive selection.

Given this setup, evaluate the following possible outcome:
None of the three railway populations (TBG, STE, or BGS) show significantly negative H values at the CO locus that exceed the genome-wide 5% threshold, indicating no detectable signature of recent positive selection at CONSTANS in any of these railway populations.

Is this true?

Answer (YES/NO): NO